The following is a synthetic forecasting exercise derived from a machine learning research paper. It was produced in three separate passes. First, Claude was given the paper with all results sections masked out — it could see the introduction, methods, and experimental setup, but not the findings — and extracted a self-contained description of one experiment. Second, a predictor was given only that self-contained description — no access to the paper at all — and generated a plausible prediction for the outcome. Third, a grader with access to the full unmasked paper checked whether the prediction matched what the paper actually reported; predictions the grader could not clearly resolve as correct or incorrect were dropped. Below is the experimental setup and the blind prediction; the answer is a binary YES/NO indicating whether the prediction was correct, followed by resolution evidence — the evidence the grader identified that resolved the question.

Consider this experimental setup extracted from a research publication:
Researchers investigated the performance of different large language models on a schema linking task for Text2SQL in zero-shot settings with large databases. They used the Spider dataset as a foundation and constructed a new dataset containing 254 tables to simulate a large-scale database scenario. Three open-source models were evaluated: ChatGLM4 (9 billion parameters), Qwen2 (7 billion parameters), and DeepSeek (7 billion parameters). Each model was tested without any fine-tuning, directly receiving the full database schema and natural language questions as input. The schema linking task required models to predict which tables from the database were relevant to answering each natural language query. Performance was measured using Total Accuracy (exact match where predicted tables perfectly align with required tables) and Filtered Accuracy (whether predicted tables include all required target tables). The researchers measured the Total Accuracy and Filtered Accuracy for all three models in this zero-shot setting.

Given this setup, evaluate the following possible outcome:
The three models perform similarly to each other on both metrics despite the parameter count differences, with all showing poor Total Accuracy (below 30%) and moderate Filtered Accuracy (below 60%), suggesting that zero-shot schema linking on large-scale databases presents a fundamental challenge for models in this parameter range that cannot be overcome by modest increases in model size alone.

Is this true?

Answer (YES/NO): NO